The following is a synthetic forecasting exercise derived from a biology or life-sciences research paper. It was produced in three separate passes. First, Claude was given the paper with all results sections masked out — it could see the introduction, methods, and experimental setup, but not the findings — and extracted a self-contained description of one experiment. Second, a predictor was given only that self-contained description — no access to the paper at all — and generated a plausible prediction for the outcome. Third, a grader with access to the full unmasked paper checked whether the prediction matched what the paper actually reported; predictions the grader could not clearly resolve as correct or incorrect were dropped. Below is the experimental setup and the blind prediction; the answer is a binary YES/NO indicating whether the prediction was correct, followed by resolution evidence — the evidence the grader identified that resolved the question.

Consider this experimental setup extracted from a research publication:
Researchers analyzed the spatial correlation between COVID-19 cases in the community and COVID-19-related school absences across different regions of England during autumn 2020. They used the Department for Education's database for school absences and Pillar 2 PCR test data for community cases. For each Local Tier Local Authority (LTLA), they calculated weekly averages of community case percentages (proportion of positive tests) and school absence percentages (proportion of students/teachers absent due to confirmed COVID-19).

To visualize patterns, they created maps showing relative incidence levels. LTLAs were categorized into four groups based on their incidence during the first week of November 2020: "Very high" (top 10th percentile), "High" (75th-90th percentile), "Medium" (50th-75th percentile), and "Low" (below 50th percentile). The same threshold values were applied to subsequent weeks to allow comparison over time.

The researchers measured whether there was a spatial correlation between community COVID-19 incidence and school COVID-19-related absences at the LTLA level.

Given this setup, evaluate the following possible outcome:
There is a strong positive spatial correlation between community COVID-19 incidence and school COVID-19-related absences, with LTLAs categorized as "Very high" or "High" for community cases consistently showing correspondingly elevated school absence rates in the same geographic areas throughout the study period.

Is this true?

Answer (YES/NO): NO